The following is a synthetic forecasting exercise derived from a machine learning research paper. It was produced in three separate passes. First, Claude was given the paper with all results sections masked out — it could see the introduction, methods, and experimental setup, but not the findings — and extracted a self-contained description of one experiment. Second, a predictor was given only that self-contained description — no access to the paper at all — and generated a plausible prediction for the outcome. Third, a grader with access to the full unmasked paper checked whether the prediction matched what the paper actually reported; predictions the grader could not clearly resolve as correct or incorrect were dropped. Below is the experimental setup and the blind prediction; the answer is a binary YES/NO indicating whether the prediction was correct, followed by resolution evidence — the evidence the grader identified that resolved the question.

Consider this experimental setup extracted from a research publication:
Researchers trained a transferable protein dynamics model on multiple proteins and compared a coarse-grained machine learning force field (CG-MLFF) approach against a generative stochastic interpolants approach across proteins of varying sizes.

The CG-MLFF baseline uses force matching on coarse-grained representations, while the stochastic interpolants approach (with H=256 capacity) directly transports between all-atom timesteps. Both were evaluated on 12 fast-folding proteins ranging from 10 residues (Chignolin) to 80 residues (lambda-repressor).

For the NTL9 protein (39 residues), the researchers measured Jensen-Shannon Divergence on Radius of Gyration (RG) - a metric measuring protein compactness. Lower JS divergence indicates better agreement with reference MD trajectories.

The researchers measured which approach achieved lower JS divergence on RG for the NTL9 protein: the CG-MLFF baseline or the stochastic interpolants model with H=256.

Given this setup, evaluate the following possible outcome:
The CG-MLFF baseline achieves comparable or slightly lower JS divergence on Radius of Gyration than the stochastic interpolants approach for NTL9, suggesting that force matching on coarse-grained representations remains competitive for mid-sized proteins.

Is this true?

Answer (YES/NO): NO